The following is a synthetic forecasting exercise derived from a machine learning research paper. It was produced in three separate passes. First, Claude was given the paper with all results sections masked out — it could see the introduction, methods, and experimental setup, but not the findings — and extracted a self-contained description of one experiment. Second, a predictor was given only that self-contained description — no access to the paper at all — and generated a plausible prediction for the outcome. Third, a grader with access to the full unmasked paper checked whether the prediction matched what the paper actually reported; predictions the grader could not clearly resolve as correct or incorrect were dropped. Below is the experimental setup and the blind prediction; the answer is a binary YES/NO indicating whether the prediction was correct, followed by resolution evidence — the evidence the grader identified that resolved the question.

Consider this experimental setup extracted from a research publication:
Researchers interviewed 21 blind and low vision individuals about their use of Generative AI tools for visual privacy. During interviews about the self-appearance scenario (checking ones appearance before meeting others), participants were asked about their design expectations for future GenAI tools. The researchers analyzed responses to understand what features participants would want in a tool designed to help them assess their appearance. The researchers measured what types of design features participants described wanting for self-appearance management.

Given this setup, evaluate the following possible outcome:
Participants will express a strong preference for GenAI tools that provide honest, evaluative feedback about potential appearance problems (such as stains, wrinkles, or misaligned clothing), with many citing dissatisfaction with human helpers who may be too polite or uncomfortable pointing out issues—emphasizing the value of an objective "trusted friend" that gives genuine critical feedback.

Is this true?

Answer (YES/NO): NO